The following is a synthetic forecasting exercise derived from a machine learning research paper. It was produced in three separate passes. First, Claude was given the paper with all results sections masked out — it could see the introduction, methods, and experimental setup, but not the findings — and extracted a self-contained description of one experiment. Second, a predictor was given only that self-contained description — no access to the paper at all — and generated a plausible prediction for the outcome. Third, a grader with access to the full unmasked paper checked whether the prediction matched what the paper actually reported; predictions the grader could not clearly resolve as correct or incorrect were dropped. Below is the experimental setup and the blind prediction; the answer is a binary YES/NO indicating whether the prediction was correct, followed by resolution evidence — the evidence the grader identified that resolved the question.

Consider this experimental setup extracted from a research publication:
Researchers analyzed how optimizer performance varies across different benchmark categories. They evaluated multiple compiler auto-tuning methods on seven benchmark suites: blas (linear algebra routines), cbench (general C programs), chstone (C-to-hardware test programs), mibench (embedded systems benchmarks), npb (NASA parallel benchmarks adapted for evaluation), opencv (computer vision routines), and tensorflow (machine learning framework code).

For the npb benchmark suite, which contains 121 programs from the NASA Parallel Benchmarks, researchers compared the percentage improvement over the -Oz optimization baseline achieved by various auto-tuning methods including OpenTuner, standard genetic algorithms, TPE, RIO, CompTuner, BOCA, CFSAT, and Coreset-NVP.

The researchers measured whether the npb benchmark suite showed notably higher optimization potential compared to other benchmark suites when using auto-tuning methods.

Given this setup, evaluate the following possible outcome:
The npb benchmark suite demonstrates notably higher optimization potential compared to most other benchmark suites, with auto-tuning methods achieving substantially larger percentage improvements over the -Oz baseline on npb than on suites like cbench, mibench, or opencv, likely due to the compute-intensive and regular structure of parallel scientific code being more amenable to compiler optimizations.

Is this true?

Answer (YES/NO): YES